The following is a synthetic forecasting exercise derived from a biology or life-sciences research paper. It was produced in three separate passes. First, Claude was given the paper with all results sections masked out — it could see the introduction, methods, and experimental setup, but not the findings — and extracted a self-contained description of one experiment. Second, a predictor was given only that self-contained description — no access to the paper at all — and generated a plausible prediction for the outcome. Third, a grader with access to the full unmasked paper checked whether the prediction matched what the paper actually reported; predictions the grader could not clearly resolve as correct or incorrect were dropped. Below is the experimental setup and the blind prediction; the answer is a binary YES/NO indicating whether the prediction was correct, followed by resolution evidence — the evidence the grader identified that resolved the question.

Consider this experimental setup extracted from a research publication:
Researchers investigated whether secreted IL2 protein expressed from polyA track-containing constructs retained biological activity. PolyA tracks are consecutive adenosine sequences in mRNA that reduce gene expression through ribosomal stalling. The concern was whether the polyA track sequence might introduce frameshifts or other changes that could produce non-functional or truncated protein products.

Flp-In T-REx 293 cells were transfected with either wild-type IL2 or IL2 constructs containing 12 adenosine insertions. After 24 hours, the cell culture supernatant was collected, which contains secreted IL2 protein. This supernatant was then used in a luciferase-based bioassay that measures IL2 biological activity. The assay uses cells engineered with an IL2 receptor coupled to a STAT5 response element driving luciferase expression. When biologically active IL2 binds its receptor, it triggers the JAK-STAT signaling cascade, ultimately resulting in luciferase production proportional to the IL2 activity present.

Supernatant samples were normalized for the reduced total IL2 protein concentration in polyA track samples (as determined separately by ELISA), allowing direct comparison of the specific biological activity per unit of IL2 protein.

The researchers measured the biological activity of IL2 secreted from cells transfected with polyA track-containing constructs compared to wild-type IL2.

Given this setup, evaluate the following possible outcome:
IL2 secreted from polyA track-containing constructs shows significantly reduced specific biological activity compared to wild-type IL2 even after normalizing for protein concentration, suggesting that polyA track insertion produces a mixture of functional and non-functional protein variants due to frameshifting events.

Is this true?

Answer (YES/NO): NO